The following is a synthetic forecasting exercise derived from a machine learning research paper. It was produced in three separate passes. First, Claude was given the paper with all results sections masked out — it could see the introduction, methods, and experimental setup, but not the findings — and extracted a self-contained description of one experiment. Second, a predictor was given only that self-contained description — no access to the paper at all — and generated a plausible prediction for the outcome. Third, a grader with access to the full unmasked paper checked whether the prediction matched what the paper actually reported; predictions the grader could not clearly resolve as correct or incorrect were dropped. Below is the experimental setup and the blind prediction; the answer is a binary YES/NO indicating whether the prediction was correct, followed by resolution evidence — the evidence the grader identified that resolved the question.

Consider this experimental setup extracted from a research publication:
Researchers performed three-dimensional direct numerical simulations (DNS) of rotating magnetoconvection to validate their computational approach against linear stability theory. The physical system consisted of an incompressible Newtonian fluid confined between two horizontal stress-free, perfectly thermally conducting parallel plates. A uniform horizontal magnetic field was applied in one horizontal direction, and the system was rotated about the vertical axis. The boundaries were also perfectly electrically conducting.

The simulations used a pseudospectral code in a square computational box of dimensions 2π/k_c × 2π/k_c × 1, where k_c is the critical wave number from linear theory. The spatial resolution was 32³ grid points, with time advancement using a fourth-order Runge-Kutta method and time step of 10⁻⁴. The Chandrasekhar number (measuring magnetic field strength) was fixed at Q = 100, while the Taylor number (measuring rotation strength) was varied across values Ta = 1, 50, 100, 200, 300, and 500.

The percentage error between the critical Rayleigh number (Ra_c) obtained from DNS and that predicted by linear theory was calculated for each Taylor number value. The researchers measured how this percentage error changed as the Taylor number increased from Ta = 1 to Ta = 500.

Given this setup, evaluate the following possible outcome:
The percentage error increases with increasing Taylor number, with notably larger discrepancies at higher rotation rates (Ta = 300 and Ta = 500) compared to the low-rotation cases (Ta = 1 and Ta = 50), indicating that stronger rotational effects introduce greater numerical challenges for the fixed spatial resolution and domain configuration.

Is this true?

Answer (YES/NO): YES